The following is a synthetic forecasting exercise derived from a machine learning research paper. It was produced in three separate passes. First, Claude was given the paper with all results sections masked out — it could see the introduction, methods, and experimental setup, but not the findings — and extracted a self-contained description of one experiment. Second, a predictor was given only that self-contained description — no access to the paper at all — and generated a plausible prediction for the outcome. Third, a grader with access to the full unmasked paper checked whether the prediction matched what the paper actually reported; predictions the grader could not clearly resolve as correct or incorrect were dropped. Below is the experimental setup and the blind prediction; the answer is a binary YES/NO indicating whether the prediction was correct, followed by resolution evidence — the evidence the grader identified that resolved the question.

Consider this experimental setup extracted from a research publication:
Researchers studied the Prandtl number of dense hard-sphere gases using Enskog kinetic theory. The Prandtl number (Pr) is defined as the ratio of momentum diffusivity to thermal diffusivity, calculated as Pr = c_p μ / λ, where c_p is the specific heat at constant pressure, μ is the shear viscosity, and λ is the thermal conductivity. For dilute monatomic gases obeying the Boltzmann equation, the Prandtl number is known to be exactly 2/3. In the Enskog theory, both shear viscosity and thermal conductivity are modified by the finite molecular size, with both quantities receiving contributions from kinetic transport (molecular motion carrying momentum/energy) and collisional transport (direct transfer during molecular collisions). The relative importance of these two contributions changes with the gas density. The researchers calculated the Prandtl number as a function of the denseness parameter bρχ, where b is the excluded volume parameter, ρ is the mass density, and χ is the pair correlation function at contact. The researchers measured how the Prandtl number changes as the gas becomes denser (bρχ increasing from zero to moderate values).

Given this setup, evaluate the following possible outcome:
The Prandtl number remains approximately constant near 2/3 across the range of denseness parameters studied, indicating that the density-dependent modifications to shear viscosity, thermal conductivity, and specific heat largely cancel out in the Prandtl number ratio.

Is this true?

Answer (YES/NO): NO